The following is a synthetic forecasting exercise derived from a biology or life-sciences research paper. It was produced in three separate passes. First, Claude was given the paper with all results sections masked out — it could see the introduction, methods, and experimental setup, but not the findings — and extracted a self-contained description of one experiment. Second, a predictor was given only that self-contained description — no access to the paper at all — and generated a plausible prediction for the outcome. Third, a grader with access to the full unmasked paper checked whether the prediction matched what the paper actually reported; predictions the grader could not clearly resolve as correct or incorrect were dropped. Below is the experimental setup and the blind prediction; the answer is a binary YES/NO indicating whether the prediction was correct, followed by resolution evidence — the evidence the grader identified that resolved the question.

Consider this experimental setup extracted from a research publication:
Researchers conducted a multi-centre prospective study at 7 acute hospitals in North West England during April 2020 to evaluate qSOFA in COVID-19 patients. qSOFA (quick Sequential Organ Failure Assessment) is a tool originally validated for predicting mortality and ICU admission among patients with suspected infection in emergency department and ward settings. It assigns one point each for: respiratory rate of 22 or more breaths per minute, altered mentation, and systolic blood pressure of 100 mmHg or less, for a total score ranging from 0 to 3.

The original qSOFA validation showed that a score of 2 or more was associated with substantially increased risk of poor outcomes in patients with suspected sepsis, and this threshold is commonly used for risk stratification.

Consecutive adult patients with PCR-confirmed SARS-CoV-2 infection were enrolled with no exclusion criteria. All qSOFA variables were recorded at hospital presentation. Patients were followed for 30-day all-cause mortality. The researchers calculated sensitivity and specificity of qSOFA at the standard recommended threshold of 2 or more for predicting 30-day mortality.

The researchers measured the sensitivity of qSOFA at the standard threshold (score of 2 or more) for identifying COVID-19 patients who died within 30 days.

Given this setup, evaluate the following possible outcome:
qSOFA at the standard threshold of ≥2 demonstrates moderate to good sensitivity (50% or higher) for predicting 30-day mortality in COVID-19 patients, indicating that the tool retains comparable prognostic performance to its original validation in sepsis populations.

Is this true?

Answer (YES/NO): NO